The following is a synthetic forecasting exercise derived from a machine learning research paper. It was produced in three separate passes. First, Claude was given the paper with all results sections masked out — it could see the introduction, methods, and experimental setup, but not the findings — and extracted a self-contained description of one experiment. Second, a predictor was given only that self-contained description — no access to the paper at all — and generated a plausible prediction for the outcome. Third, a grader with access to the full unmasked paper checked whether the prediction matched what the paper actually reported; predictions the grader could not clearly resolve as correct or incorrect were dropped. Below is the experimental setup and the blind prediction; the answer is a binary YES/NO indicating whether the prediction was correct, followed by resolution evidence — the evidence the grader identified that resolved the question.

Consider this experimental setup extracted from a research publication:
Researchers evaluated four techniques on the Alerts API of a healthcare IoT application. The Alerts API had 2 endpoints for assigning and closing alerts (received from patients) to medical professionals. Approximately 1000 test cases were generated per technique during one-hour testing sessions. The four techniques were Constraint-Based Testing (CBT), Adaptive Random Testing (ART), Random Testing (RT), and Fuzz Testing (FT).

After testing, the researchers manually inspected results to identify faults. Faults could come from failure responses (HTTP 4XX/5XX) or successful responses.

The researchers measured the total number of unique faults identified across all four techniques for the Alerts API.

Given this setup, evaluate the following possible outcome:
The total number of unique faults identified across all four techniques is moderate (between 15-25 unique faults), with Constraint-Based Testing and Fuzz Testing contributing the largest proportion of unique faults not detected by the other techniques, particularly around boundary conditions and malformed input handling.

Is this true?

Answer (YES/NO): NO